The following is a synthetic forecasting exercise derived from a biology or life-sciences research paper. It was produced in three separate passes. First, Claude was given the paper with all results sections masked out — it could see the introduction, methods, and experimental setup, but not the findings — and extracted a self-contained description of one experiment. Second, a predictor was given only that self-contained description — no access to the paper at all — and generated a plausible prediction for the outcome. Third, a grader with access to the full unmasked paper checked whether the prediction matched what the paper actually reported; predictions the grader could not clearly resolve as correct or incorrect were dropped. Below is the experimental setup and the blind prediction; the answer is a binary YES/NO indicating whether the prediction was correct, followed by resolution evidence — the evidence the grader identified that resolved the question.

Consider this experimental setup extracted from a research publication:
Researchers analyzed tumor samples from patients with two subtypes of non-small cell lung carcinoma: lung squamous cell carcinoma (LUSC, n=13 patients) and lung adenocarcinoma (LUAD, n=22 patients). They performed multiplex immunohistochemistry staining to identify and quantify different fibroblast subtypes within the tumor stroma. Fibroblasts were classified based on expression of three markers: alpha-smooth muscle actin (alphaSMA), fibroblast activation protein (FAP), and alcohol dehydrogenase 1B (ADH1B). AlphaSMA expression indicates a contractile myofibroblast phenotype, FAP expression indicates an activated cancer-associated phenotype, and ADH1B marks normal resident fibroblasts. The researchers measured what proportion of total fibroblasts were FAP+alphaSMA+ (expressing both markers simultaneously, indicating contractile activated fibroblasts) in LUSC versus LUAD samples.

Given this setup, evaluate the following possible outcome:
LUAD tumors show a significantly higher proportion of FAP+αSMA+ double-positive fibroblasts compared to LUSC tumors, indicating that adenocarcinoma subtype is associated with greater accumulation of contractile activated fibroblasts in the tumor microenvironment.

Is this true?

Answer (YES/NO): NO